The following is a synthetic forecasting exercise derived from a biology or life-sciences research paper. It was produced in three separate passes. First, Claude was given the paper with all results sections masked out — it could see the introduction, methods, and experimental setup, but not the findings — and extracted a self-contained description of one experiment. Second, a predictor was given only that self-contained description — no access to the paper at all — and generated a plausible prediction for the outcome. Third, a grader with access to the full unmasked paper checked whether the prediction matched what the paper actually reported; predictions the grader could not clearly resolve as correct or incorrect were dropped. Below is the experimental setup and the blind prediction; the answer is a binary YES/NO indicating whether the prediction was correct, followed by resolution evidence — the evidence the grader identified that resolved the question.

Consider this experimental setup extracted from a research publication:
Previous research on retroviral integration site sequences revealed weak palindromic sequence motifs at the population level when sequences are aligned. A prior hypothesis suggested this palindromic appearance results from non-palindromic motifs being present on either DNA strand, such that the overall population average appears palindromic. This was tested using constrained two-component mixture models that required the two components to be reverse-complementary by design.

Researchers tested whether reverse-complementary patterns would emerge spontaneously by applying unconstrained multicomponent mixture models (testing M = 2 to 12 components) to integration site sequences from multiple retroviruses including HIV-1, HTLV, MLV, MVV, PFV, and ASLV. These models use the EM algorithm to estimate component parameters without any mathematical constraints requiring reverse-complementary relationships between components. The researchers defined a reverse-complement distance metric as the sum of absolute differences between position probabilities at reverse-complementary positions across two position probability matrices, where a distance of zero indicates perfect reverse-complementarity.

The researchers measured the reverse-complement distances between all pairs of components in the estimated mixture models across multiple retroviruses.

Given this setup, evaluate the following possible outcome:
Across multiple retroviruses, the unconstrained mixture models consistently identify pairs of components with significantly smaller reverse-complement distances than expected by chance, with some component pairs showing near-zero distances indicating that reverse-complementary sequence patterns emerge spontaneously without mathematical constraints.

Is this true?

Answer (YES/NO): YES